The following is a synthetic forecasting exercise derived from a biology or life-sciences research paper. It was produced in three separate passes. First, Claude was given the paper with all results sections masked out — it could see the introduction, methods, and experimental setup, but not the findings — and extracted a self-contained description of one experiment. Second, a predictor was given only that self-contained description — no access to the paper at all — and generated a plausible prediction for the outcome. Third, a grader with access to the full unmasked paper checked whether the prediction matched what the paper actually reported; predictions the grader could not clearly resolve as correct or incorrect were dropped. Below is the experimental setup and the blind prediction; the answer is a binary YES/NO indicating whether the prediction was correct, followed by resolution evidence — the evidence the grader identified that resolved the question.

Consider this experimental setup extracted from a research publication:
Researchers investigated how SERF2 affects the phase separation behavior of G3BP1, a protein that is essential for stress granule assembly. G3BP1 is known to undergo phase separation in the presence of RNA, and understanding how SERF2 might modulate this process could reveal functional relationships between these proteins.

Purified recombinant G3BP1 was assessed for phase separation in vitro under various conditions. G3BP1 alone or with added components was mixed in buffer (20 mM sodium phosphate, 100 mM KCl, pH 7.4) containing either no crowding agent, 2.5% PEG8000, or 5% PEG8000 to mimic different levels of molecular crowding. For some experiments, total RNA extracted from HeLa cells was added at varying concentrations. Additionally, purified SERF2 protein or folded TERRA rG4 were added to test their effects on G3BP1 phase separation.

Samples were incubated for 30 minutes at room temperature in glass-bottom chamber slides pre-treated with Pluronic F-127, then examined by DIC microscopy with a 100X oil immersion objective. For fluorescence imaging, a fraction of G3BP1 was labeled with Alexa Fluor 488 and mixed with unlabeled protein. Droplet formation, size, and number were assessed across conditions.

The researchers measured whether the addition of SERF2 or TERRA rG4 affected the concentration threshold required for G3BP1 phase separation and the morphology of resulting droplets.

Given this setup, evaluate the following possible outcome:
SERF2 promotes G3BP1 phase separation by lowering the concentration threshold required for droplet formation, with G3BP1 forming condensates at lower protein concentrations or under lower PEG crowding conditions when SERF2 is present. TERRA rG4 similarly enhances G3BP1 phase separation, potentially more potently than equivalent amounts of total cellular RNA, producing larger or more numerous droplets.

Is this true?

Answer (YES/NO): NO